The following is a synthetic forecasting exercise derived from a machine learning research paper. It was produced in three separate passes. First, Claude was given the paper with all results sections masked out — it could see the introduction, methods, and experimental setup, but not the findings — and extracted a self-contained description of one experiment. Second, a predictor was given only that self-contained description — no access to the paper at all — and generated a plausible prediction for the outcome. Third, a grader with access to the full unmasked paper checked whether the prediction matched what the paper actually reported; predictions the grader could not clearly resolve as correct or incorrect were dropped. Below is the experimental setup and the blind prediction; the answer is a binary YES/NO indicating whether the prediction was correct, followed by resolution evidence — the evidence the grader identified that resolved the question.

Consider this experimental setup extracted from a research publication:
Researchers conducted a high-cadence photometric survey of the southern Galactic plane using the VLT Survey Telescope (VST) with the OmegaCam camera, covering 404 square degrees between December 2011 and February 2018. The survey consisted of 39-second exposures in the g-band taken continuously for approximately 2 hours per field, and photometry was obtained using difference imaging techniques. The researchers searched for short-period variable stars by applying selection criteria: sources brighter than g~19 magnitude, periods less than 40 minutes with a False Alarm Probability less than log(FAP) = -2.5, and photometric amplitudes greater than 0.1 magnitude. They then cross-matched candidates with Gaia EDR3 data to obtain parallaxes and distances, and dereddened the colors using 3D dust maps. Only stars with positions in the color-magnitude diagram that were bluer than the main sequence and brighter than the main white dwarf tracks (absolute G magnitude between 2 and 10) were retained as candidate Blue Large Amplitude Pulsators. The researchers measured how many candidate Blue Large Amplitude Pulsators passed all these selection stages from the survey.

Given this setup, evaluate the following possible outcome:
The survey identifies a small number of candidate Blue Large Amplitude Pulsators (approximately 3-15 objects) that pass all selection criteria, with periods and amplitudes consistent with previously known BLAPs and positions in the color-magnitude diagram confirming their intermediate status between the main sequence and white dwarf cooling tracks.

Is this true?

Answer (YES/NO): YES